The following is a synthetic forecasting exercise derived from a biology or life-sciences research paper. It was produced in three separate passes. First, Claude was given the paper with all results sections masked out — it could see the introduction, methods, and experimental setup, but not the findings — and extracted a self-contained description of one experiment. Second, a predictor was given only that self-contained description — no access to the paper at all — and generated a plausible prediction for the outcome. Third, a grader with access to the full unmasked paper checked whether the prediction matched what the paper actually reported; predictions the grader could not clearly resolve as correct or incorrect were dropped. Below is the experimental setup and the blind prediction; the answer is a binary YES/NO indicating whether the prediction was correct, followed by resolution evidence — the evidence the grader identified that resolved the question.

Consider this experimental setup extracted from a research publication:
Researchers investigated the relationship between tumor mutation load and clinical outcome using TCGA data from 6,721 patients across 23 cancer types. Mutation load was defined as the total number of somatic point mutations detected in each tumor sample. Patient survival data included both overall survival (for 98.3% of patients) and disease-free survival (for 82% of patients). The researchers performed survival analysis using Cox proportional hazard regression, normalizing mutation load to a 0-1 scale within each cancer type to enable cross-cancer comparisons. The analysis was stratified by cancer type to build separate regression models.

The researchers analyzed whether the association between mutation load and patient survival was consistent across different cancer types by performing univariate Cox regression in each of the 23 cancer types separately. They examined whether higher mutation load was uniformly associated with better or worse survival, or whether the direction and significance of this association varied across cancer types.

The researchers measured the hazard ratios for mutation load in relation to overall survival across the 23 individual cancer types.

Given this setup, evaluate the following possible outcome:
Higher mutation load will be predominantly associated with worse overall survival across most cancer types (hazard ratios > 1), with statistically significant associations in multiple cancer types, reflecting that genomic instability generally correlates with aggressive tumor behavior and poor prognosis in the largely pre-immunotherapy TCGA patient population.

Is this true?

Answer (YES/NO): NO